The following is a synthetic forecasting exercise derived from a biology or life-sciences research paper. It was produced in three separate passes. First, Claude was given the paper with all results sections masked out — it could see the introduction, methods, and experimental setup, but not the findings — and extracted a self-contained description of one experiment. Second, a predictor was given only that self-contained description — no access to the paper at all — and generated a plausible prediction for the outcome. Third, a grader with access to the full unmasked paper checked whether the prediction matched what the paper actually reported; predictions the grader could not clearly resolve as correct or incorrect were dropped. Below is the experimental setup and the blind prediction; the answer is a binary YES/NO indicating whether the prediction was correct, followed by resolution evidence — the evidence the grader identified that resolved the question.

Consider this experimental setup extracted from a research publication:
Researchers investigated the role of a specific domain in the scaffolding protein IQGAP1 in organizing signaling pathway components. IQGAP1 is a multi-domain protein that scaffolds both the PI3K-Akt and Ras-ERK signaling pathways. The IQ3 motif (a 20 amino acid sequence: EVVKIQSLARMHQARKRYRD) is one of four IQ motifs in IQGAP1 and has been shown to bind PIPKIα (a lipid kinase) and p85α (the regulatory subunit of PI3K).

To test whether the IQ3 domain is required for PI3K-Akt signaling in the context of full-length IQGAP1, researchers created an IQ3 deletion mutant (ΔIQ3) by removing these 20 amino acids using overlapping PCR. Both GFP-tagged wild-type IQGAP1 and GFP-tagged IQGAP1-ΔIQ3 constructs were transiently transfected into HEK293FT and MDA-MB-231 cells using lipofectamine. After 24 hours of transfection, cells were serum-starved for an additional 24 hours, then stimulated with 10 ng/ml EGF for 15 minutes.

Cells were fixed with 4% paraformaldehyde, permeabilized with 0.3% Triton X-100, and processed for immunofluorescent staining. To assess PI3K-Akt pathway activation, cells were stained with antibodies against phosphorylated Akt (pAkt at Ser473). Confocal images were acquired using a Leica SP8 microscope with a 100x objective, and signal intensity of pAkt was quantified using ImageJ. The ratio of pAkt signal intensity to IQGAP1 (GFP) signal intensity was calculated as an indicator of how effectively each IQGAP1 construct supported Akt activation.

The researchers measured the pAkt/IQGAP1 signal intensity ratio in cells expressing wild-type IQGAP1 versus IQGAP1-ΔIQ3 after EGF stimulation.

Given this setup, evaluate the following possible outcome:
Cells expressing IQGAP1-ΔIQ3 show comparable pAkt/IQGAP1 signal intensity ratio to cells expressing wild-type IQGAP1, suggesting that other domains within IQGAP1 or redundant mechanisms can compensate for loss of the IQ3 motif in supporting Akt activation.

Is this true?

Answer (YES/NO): NO